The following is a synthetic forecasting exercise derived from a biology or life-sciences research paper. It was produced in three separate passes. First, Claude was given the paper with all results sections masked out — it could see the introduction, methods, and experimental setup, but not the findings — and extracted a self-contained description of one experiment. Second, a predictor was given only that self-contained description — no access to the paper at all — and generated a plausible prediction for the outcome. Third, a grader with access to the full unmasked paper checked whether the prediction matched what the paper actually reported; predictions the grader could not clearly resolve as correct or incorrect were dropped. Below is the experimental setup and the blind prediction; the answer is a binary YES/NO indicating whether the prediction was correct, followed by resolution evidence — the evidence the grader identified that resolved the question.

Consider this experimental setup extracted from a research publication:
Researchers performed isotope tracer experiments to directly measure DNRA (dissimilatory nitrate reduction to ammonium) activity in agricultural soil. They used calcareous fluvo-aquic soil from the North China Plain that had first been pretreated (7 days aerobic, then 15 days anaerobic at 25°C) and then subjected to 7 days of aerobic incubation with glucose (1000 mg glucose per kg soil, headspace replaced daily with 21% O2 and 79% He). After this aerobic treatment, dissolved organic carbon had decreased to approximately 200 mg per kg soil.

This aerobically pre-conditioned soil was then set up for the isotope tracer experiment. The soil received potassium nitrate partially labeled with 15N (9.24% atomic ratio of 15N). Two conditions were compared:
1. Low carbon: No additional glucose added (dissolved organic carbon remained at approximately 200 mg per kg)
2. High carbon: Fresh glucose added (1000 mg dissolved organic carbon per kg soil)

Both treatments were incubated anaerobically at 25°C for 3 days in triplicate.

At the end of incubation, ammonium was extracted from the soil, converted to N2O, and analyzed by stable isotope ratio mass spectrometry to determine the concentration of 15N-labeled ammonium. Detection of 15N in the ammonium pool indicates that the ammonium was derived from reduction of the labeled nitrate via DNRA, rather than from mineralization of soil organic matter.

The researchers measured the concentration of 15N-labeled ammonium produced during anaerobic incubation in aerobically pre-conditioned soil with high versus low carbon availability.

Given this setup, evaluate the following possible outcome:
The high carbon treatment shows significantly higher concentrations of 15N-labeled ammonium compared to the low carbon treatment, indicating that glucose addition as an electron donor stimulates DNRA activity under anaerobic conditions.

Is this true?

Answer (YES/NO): NO